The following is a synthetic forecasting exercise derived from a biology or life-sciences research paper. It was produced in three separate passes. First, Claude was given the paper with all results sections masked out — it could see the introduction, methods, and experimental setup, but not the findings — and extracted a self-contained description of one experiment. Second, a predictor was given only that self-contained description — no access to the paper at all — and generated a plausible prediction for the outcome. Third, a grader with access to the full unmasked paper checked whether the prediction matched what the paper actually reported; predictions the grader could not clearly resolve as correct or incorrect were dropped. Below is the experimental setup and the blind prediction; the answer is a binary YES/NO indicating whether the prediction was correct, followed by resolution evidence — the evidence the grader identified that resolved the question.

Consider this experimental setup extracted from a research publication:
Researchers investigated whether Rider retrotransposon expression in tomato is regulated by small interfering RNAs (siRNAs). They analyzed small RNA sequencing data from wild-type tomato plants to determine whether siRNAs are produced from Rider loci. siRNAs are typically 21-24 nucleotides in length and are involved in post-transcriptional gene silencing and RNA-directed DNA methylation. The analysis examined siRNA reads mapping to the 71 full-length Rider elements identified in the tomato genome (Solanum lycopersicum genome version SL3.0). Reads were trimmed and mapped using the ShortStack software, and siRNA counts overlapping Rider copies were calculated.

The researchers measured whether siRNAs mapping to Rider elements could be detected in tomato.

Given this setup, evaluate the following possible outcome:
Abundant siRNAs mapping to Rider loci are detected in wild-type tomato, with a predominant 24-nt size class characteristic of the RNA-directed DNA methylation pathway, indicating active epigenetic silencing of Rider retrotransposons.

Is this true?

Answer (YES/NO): YES